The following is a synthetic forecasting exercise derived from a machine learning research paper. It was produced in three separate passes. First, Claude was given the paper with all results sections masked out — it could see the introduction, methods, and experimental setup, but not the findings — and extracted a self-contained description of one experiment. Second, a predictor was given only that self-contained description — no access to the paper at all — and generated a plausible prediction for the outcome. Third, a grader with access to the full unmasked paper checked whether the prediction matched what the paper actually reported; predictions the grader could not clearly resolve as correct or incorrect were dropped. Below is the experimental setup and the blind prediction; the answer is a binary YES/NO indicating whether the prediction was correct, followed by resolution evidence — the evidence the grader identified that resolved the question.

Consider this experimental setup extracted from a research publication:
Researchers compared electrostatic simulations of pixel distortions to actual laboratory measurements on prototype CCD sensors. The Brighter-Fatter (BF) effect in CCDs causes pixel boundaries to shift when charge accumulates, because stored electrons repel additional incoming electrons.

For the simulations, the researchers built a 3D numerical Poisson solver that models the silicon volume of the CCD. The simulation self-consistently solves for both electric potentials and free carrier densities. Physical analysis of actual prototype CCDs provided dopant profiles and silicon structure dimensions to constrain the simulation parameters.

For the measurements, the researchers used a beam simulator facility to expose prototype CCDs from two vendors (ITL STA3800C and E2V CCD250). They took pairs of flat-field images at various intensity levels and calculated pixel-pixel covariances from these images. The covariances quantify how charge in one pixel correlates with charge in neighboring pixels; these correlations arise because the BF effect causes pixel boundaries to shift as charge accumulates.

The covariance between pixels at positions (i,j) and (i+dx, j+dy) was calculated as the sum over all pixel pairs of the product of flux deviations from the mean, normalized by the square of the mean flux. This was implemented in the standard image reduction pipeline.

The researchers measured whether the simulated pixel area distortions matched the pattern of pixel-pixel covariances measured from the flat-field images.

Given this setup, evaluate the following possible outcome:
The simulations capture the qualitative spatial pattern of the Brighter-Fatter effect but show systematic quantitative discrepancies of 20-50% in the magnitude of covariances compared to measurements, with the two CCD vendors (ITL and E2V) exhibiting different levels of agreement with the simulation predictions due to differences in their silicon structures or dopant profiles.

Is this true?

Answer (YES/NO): NO